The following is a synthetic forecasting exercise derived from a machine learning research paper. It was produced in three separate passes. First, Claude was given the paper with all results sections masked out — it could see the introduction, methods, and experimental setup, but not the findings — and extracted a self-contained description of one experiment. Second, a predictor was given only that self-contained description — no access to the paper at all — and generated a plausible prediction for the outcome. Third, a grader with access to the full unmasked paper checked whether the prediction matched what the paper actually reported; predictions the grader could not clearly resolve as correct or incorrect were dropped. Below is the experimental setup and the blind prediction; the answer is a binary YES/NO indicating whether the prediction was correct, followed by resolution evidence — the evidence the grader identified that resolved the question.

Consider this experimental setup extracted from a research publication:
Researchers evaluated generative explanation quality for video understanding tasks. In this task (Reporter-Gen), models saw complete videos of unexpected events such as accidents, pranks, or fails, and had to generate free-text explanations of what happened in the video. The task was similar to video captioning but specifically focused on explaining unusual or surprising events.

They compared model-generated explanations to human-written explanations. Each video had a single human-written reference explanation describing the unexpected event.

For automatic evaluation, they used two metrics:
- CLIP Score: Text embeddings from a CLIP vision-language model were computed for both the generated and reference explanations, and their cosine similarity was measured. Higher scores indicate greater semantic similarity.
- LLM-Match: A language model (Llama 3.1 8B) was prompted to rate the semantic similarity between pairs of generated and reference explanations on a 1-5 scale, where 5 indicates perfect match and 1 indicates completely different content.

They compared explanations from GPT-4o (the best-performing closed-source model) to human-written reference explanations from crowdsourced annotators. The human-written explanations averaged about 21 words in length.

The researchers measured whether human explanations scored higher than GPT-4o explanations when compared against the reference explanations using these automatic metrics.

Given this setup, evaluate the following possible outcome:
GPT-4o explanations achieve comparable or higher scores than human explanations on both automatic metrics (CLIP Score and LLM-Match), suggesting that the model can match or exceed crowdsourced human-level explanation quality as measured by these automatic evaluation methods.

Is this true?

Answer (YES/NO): NO